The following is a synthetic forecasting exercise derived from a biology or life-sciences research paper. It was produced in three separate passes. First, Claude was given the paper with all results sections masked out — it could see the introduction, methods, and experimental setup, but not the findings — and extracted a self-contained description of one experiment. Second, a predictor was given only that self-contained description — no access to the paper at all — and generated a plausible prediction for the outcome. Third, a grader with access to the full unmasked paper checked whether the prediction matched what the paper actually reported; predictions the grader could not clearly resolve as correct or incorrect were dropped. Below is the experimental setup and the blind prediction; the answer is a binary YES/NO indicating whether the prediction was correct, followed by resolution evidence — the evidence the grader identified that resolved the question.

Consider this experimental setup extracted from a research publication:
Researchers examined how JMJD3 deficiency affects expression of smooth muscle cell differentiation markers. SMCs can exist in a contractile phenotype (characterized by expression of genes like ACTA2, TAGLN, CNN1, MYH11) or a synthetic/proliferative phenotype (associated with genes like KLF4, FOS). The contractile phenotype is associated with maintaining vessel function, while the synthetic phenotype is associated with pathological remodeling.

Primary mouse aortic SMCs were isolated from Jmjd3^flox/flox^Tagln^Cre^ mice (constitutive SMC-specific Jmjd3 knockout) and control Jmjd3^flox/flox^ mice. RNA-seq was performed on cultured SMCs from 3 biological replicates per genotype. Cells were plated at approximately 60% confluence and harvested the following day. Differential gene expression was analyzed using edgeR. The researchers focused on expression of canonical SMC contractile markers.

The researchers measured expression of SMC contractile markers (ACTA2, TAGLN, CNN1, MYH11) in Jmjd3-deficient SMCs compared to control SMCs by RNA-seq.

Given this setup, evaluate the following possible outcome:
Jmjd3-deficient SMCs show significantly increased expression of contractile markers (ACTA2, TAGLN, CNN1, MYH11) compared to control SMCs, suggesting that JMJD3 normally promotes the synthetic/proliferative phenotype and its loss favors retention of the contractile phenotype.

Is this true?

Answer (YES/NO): NO